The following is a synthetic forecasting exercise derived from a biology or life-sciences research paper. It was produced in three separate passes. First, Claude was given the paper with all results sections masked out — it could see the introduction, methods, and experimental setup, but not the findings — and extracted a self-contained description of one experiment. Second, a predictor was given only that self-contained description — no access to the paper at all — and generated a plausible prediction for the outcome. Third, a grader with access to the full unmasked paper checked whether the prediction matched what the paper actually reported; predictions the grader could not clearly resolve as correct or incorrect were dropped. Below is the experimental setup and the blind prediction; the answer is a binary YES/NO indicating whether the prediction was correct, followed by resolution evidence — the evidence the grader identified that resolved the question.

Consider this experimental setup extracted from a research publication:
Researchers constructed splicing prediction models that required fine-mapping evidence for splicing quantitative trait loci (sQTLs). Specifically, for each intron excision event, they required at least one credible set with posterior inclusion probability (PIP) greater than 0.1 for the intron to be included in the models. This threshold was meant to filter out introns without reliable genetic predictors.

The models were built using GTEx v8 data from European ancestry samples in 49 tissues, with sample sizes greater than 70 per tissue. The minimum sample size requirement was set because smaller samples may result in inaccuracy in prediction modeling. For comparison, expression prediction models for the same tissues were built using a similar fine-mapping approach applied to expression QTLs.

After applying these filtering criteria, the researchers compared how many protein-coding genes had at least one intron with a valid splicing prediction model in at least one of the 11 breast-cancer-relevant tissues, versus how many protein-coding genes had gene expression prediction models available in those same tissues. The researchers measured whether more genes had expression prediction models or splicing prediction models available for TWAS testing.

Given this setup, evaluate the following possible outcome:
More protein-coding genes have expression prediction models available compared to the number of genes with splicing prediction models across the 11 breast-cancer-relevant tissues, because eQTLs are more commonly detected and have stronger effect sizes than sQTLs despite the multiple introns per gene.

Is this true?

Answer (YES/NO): YES